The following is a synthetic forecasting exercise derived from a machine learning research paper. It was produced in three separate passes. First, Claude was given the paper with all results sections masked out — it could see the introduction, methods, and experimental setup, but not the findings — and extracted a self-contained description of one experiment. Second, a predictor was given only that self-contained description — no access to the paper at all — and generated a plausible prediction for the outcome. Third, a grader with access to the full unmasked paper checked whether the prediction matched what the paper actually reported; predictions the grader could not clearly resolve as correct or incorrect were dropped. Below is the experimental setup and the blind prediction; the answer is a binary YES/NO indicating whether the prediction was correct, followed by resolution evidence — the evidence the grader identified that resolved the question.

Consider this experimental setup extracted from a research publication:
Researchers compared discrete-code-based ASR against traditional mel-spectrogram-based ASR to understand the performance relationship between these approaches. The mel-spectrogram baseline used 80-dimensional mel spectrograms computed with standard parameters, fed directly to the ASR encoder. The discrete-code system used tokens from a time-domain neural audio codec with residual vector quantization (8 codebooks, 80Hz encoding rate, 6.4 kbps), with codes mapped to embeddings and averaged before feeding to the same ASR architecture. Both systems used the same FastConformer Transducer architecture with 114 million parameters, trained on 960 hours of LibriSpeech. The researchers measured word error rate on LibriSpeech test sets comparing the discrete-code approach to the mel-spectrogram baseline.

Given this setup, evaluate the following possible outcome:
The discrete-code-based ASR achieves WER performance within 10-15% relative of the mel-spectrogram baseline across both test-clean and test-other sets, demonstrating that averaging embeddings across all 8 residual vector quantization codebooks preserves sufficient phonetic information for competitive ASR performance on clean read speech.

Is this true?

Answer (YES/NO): NO